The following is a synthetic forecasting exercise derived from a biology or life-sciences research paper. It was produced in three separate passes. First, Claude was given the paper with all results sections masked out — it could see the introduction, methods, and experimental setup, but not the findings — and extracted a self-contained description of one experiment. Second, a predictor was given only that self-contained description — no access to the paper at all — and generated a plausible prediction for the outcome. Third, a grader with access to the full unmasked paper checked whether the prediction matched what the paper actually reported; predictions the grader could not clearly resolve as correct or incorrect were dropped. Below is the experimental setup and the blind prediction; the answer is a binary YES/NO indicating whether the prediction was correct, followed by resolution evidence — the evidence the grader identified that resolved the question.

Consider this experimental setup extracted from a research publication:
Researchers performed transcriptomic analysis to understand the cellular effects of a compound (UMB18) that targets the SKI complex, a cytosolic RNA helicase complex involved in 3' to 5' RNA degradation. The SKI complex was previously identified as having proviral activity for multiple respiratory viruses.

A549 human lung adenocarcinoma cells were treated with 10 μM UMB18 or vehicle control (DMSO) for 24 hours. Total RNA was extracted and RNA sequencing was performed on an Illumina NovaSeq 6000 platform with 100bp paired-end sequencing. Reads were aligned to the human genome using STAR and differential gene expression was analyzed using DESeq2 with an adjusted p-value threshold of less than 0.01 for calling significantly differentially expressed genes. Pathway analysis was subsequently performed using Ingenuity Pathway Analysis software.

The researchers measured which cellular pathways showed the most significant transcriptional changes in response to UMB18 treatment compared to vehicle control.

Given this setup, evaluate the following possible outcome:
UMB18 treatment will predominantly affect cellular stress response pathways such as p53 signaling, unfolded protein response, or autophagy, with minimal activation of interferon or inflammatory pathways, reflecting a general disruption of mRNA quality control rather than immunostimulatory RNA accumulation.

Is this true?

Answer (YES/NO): NO